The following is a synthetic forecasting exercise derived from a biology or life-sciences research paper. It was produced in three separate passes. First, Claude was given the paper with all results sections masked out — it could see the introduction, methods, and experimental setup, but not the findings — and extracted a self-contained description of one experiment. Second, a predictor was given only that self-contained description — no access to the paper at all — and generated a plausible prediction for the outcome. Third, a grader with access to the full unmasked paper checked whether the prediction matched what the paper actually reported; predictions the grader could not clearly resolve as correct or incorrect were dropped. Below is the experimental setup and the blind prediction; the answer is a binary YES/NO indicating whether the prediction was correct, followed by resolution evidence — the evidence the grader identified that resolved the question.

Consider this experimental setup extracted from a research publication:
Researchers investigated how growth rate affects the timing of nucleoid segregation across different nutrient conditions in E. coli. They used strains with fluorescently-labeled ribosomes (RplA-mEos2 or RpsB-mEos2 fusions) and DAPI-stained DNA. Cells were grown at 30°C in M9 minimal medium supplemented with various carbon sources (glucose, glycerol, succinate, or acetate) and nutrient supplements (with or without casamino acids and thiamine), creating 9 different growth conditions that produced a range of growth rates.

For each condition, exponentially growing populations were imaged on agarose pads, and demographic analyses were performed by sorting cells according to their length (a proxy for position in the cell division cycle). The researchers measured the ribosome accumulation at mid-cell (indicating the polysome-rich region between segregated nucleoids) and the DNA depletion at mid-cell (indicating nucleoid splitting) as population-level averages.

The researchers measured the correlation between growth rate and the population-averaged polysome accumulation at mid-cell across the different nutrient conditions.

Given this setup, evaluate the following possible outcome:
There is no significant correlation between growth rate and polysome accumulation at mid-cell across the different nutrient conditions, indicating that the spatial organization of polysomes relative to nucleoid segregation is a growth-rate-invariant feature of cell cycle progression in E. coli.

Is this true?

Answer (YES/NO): NO